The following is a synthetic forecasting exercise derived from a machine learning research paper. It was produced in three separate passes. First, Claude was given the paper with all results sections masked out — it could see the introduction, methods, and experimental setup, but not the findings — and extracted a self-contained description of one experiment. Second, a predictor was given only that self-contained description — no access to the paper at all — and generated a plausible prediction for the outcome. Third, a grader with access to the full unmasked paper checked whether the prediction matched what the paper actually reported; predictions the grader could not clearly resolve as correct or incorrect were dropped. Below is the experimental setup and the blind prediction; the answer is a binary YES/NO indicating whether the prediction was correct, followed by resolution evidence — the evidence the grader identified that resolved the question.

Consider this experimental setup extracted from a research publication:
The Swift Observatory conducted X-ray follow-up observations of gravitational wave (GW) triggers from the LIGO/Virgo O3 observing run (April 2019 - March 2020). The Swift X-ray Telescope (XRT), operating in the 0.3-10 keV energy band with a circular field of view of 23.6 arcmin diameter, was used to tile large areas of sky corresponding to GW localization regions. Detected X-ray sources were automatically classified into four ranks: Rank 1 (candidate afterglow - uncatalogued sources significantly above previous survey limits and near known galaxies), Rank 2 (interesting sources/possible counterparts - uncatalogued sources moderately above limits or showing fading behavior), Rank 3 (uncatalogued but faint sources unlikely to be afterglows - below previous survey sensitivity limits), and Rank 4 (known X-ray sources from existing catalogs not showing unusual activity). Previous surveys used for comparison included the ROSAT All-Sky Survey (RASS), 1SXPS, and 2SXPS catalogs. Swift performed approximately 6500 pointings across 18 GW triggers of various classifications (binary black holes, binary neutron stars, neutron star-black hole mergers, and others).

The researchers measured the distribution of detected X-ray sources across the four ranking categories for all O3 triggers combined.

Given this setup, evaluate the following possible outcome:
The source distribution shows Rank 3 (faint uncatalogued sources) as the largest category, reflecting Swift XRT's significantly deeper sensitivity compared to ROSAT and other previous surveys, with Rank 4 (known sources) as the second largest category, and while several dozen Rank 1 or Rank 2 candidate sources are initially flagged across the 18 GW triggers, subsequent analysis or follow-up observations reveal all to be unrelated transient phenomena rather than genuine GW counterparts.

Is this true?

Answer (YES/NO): NO